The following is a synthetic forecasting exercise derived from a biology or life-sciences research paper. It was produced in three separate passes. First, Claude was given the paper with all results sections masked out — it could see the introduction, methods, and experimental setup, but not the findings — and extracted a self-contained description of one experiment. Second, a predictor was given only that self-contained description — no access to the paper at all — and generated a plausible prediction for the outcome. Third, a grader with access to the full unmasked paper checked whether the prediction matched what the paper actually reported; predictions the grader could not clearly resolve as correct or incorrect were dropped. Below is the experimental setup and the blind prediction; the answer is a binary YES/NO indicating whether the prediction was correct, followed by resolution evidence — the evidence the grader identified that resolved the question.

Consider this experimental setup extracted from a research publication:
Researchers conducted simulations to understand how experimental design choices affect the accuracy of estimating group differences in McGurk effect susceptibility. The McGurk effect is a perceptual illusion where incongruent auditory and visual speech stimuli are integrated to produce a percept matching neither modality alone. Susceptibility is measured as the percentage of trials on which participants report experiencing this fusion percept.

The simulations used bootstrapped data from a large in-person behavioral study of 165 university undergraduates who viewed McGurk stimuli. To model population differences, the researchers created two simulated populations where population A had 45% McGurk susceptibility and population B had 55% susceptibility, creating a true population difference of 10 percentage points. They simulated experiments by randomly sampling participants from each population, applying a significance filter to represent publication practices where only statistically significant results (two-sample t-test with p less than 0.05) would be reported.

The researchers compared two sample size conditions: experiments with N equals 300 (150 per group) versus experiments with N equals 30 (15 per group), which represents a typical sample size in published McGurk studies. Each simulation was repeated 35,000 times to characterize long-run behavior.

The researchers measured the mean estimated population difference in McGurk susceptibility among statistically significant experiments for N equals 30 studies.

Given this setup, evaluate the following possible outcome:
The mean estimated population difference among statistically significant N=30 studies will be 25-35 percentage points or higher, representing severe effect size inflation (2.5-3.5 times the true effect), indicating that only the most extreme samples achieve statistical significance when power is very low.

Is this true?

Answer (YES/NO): YES